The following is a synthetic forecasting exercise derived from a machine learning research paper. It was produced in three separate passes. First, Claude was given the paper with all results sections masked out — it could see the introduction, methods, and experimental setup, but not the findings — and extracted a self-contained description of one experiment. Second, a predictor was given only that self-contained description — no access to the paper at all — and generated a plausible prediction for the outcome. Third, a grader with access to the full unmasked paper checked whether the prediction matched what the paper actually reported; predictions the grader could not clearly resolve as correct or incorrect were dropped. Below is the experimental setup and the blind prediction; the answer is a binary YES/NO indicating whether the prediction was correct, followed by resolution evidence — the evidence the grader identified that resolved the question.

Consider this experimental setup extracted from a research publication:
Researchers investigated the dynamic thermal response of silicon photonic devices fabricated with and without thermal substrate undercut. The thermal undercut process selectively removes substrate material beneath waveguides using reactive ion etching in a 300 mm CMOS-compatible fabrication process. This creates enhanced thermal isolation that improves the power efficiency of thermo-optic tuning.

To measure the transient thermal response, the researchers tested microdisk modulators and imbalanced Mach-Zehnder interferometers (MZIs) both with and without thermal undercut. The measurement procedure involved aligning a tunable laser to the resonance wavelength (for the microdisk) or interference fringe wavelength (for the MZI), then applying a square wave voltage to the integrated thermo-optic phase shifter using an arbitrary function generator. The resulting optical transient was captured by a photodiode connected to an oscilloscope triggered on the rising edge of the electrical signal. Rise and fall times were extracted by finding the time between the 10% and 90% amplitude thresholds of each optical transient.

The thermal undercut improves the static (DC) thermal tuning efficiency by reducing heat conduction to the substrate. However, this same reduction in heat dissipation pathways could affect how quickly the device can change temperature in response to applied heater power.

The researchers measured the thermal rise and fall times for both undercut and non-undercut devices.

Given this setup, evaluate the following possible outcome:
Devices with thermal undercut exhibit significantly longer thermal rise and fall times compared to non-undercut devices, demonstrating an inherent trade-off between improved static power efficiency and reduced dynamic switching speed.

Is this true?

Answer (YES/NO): YES